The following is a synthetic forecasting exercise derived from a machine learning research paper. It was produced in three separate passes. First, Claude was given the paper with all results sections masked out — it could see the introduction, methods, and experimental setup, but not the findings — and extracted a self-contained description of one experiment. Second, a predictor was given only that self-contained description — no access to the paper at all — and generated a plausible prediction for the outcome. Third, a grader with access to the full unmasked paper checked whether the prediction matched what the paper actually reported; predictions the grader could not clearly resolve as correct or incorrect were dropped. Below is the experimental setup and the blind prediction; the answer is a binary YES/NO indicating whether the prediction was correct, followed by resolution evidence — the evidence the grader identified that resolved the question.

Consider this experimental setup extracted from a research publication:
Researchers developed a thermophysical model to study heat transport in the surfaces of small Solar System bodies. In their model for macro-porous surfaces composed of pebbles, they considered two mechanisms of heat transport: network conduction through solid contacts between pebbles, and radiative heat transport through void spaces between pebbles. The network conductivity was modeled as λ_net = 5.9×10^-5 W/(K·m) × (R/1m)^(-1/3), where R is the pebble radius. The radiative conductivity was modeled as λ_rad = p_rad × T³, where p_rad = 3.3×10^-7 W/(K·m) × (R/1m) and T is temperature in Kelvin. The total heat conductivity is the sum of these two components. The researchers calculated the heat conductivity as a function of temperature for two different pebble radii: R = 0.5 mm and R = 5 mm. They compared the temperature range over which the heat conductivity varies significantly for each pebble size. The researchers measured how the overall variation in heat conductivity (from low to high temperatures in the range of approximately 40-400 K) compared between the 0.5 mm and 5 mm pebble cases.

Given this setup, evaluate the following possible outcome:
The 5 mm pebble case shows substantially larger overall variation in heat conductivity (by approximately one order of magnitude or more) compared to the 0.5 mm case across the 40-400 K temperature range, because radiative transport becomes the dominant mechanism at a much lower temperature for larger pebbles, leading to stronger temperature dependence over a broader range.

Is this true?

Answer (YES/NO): YES